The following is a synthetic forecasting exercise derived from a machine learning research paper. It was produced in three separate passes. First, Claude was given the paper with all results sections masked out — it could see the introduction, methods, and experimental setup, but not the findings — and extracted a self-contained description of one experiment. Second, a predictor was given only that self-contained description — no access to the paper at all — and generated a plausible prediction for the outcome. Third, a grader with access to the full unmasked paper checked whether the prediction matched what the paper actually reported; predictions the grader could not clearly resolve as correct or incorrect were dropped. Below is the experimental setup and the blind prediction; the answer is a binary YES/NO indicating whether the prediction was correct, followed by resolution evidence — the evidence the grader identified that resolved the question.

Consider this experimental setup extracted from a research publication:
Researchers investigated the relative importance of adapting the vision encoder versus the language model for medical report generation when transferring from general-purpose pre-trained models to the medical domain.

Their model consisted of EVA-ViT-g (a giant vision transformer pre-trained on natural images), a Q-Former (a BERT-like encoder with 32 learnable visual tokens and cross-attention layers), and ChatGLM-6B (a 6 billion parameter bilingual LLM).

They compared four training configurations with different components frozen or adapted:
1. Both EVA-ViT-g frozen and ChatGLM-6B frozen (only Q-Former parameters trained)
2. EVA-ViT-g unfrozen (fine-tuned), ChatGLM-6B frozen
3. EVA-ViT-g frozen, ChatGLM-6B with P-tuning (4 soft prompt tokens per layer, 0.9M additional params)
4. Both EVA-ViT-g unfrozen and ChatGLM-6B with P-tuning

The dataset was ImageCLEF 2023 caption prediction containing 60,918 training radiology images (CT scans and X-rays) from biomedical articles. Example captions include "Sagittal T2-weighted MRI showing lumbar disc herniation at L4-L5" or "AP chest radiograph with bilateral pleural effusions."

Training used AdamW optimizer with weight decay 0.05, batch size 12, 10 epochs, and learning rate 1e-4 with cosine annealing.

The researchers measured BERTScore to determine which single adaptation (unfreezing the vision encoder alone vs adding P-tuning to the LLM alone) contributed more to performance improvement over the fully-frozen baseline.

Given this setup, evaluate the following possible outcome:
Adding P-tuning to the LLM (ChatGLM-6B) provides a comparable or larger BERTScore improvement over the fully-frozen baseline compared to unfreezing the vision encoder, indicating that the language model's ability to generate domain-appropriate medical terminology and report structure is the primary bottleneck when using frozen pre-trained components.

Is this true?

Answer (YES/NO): NO